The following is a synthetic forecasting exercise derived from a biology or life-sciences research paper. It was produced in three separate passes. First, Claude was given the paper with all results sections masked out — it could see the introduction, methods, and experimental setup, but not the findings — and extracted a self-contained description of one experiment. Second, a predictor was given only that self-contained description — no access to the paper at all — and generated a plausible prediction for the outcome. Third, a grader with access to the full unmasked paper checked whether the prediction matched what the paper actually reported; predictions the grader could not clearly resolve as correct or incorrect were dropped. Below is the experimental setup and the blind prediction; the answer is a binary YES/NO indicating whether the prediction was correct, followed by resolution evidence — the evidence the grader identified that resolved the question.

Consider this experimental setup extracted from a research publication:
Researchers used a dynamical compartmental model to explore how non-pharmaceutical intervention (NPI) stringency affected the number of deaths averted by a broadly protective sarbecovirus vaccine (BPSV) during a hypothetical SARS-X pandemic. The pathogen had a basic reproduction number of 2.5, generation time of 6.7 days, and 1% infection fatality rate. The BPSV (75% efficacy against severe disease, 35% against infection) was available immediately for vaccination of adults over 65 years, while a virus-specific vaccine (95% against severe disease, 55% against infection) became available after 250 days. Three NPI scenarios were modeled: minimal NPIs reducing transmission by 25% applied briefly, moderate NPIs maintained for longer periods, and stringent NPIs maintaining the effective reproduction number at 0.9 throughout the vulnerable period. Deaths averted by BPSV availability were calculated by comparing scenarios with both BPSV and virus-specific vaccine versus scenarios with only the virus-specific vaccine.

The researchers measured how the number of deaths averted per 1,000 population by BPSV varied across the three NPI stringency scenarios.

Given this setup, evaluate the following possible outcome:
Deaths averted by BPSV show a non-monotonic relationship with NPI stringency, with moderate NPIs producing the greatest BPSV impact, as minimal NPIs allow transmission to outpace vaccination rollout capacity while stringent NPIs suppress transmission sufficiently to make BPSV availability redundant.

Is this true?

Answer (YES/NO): NO